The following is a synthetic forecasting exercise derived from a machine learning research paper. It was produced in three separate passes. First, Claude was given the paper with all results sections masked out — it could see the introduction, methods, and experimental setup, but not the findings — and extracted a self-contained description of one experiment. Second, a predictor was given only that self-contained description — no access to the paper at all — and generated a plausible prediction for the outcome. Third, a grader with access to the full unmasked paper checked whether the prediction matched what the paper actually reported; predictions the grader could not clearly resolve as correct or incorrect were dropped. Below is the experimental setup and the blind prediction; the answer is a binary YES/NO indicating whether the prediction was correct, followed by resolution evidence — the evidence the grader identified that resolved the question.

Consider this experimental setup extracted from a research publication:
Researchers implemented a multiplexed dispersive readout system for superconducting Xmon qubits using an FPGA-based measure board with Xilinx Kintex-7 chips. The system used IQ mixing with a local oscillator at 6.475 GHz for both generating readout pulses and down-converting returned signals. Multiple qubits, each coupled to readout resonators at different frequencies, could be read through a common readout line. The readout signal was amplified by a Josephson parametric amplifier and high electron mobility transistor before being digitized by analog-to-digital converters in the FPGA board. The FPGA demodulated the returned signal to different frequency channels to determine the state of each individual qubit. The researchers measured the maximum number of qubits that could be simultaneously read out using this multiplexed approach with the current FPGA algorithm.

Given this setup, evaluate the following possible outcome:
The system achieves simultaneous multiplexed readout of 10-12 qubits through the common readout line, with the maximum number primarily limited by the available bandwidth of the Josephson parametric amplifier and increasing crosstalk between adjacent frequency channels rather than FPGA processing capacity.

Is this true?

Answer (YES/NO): NO